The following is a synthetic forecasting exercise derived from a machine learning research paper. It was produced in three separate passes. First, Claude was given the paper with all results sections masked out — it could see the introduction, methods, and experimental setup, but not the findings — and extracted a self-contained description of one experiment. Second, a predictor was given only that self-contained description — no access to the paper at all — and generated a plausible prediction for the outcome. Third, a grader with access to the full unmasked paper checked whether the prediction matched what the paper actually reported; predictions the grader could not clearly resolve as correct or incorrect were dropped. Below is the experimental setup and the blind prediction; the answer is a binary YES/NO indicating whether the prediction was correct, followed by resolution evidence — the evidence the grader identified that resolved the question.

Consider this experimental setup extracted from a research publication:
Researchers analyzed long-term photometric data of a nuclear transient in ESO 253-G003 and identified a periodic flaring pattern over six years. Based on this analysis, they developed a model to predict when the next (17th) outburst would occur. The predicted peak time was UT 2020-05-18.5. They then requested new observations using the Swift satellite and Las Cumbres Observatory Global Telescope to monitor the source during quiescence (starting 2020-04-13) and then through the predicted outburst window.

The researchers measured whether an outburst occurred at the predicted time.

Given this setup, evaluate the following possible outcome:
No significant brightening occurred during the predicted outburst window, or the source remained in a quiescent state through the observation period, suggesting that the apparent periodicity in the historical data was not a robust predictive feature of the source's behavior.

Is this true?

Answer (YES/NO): NO